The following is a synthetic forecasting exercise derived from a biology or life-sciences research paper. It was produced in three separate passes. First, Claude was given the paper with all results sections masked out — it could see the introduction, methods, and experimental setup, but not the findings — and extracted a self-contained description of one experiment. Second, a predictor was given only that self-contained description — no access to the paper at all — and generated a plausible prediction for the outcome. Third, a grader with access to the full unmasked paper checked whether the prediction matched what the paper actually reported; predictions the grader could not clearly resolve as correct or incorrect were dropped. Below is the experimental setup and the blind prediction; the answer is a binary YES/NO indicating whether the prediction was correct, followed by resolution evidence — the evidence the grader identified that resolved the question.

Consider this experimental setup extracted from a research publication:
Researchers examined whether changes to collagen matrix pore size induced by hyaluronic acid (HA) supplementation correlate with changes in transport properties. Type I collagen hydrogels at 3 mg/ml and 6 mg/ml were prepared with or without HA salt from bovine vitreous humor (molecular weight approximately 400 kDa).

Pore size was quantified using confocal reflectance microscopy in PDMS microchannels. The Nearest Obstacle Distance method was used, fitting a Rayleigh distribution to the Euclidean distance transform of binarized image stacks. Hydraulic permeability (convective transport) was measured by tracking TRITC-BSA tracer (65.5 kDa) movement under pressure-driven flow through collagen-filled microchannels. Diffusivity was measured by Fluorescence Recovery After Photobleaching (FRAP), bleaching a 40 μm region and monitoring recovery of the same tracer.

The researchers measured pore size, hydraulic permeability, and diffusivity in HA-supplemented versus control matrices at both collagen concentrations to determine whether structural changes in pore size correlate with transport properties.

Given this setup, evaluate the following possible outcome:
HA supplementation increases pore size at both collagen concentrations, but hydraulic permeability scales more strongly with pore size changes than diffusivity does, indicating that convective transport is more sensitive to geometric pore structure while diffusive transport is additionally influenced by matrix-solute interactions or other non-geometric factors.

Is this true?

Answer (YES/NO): NO